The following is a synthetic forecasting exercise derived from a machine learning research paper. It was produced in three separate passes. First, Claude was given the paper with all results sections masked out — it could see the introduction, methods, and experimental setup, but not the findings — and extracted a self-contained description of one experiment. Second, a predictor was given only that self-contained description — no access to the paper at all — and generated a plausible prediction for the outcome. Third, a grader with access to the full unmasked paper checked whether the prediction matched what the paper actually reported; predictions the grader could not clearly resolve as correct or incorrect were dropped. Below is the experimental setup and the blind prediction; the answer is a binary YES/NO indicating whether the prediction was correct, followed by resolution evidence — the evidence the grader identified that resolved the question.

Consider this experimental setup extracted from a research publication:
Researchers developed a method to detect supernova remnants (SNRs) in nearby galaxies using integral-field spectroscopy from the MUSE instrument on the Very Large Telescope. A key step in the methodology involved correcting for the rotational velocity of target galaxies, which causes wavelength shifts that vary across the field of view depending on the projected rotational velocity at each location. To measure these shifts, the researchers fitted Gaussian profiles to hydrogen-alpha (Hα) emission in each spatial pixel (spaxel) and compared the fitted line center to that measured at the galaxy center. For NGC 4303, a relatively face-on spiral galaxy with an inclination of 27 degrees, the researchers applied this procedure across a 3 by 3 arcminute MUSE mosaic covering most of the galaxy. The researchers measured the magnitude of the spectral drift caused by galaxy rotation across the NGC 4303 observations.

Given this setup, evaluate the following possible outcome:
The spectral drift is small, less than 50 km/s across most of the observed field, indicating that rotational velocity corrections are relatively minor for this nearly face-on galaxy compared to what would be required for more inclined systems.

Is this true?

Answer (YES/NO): NO